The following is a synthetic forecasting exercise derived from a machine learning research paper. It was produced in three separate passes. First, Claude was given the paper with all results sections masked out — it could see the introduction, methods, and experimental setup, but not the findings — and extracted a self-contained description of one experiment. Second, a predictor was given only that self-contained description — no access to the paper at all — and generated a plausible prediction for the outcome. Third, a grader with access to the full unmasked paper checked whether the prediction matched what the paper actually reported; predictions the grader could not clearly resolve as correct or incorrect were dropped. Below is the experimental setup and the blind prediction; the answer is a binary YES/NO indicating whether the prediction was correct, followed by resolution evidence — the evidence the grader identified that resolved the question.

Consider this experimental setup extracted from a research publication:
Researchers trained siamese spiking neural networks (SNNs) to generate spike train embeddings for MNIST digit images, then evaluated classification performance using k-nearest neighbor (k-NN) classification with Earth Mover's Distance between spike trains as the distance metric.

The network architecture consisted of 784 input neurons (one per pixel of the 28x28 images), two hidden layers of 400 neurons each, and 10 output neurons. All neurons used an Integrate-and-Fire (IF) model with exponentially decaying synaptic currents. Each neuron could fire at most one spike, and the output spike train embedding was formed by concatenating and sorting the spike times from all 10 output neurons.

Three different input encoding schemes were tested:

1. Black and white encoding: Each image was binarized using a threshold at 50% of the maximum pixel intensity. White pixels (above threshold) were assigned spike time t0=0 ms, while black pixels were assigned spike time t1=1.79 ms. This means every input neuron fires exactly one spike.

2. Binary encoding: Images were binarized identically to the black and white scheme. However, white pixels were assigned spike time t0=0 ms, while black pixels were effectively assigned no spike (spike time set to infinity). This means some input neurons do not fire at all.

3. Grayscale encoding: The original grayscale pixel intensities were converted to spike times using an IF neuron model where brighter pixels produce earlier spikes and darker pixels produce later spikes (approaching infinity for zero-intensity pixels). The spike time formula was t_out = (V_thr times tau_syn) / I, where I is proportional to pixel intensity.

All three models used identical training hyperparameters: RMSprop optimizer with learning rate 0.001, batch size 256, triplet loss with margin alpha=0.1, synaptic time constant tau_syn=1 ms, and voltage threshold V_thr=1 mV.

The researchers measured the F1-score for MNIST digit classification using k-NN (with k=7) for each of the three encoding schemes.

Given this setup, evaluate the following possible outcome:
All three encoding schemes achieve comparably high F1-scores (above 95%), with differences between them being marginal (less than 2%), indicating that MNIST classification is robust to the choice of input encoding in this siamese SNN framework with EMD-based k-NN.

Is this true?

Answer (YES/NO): NO